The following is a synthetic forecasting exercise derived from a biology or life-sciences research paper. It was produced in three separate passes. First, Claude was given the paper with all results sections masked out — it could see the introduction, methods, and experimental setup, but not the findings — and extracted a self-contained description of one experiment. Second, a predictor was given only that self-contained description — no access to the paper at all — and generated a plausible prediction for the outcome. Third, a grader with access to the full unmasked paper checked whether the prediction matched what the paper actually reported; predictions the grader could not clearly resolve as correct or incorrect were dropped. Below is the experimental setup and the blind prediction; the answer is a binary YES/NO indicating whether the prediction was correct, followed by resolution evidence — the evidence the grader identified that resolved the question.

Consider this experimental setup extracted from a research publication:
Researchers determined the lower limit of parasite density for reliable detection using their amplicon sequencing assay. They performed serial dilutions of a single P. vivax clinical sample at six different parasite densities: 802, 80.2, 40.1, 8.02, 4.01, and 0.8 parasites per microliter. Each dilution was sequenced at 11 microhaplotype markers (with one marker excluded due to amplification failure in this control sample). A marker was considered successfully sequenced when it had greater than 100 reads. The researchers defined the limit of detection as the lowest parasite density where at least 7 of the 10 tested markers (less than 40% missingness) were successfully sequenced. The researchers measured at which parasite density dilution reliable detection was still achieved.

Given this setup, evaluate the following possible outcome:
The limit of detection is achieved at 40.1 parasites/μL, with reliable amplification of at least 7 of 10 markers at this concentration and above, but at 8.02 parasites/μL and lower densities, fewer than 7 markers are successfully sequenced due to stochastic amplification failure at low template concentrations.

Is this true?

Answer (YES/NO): YES